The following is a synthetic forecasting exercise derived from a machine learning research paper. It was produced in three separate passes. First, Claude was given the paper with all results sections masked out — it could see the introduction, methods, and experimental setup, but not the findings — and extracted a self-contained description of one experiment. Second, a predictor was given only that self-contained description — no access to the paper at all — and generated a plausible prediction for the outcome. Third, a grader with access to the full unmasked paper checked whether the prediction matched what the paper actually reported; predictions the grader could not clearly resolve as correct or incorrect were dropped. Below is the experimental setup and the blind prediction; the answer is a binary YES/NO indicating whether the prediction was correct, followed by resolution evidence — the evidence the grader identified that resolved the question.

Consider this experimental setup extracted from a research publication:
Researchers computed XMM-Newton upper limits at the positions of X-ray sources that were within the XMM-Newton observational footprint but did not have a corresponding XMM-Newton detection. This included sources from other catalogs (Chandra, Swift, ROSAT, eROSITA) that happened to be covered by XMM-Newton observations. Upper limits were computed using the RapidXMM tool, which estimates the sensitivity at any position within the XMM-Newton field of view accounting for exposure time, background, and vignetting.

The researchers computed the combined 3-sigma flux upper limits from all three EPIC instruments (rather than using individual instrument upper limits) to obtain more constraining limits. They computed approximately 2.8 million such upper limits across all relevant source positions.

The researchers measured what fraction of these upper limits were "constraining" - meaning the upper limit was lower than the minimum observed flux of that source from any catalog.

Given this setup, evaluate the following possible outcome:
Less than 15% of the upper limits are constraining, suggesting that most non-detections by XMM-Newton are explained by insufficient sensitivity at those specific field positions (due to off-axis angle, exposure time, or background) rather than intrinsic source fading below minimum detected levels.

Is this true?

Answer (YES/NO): YES